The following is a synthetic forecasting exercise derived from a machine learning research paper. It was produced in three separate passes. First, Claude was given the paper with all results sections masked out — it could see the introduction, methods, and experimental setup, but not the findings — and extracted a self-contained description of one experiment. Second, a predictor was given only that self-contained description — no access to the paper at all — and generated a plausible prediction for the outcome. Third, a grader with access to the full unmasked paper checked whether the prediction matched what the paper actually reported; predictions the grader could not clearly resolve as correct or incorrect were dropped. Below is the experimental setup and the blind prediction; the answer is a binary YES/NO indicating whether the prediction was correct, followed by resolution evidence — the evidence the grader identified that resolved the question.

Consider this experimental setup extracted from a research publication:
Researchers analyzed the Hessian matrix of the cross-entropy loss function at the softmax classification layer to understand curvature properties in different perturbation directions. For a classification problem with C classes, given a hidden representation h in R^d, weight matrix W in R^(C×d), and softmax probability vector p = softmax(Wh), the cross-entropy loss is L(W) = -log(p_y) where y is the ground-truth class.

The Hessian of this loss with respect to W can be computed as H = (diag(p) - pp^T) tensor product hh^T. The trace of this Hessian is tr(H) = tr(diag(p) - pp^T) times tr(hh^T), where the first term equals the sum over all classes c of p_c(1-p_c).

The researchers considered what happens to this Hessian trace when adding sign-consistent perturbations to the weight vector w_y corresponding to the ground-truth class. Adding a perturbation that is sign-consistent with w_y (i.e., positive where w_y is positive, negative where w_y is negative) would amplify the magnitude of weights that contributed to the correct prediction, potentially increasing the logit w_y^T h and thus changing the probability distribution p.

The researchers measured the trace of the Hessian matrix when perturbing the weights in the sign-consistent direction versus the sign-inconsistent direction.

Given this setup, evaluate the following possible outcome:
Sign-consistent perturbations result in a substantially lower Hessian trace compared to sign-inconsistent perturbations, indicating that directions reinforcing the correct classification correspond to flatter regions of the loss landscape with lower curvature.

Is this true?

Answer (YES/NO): YES